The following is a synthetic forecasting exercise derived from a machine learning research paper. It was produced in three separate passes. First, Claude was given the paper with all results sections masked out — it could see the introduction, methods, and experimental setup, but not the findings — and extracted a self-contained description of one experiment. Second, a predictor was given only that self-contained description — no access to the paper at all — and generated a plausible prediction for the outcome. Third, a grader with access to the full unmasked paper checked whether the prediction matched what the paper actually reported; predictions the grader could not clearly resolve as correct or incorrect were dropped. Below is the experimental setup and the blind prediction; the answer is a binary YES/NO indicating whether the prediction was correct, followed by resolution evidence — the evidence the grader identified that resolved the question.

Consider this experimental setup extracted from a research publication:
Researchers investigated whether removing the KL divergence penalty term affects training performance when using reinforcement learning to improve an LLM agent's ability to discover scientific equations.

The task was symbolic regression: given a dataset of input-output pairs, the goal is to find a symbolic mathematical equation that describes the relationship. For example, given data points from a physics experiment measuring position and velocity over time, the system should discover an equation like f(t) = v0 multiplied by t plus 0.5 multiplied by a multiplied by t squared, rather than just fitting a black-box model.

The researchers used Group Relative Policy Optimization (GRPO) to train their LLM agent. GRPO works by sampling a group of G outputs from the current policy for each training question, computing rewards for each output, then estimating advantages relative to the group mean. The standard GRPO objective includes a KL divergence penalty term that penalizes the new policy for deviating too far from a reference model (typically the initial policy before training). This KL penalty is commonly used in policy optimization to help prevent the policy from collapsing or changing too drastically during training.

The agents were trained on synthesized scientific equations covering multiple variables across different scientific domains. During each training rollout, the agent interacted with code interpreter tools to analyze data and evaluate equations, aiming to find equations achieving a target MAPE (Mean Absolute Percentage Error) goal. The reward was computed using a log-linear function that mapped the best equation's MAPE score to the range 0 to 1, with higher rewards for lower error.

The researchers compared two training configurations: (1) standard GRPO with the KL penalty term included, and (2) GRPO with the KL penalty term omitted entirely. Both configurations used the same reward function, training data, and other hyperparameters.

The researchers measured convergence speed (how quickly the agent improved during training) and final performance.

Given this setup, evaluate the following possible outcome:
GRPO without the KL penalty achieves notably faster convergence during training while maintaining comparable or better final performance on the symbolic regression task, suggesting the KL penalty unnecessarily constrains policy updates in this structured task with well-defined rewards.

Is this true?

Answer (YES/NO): YES